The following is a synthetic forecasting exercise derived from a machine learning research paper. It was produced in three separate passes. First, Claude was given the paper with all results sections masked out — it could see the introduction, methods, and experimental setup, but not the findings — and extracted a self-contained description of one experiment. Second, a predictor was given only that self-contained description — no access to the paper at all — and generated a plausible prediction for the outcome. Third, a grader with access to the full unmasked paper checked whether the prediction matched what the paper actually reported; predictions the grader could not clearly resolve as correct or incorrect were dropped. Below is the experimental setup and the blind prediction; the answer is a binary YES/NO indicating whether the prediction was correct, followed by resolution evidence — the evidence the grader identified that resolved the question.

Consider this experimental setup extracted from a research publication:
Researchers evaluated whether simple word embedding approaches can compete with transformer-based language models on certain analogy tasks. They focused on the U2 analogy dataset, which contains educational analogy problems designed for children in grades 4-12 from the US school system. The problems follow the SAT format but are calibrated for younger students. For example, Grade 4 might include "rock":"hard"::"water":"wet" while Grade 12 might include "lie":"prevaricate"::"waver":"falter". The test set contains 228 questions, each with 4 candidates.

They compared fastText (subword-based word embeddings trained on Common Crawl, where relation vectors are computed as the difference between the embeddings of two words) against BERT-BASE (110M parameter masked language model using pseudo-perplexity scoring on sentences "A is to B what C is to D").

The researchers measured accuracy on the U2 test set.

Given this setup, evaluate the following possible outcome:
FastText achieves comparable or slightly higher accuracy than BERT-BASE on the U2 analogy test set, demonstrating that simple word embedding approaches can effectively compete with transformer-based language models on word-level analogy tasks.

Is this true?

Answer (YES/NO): YES